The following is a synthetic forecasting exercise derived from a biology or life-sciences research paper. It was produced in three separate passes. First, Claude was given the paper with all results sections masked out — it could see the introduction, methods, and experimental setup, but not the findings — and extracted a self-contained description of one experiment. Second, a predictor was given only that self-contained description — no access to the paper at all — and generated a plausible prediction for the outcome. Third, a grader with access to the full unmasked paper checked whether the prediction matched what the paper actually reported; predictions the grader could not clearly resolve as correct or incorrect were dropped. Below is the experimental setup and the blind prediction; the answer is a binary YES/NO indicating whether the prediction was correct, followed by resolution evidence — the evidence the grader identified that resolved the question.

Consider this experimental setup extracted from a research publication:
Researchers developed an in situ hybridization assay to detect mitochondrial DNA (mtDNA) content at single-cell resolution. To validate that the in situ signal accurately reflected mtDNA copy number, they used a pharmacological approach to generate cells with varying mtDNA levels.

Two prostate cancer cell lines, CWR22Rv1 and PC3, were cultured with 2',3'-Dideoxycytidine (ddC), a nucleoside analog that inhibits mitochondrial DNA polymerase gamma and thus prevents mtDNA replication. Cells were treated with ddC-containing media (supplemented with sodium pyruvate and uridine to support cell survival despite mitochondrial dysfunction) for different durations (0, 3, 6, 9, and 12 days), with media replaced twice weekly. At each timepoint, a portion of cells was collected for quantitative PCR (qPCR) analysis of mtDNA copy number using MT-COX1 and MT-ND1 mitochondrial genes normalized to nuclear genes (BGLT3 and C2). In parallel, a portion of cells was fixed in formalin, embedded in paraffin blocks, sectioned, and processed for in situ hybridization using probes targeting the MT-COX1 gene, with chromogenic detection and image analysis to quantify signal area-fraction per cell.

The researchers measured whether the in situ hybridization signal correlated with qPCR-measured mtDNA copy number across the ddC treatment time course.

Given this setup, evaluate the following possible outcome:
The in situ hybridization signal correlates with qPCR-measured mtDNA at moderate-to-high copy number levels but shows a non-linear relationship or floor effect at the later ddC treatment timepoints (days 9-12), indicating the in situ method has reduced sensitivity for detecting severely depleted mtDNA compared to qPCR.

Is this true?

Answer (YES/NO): NO